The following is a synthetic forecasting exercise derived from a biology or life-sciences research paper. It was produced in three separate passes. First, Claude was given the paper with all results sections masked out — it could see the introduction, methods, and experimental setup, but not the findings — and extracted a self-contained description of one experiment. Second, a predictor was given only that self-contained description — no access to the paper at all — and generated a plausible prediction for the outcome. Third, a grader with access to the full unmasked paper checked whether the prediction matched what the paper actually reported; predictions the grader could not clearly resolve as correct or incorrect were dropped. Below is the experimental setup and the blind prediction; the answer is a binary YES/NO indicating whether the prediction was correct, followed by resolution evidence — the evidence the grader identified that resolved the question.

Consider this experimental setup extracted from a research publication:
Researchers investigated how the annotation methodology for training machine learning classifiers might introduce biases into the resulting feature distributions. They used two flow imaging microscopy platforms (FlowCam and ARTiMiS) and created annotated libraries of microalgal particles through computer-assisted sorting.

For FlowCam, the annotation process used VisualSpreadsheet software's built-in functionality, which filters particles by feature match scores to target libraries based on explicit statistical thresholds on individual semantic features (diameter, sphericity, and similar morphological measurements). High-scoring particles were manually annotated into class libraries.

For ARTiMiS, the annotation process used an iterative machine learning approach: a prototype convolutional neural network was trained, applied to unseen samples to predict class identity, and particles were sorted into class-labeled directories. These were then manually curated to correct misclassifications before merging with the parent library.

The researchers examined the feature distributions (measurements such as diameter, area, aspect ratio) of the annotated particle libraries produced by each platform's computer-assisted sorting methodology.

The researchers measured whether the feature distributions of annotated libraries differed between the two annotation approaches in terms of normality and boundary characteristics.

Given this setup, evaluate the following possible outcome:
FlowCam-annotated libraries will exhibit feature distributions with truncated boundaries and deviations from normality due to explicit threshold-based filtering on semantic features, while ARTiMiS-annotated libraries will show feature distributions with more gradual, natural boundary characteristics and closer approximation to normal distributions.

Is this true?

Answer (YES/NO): NO